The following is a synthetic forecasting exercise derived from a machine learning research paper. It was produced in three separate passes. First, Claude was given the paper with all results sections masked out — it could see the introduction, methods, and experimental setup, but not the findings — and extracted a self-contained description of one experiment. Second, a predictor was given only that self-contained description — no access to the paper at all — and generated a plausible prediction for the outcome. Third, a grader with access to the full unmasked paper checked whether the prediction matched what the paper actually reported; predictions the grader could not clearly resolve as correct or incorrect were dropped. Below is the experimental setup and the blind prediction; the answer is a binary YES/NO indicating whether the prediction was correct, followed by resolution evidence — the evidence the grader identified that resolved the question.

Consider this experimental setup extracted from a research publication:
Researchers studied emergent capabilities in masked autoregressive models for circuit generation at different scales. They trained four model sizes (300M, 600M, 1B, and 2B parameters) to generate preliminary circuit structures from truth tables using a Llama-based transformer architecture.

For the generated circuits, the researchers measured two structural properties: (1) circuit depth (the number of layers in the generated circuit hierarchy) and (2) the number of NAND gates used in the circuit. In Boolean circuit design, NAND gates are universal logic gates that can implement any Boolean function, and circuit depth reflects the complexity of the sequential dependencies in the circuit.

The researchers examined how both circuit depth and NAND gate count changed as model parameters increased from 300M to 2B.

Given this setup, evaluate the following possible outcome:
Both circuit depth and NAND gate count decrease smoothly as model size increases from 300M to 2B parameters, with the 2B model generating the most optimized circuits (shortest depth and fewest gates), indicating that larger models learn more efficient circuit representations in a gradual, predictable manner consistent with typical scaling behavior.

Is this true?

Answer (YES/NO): NO